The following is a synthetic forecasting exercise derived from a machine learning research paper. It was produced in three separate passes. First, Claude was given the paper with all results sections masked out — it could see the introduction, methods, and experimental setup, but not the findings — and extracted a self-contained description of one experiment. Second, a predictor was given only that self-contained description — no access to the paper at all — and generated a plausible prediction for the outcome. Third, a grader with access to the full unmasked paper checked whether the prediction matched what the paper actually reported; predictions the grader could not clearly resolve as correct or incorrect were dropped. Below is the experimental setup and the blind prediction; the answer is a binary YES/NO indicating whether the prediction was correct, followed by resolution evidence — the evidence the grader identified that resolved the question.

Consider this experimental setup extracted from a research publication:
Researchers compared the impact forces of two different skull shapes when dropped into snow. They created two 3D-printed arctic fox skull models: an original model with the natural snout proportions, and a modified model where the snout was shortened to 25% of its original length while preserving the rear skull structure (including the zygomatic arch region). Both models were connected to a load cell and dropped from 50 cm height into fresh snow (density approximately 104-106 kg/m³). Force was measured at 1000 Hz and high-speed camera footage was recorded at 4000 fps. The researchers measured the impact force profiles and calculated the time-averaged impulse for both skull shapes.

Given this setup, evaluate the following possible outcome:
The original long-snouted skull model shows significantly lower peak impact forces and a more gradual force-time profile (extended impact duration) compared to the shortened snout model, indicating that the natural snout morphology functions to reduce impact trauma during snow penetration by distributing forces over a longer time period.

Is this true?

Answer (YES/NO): NO